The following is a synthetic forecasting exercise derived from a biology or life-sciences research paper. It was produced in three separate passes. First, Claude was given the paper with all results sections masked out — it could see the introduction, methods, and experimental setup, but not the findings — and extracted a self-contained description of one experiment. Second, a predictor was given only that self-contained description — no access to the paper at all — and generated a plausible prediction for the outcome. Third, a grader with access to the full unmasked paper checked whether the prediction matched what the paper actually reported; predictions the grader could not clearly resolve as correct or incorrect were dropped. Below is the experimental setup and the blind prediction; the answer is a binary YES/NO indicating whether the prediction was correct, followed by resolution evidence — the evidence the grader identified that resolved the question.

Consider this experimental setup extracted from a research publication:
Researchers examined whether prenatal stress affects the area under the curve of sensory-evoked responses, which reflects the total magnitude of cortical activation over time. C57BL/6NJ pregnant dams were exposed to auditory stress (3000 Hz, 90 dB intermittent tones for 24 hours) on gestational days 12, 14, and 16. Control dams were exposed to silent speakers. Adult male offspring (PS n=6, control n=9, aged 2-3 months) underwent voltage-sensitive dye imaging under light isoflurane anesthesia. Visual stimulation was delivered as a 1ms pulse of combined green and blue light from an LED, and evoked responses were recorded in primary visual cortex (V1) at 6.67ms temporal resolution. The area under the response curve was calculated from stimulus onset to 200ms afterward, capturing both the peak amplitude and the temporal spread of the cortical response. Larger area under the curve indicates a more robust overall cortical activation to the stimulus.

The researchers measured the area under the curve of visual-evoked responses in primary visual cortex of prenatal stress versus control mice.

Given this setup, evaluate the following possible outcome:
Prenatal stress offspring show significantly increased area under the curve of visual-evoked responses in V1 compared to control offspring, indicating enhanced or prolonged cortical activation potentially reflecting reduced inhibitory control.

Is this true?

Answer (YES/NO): NO